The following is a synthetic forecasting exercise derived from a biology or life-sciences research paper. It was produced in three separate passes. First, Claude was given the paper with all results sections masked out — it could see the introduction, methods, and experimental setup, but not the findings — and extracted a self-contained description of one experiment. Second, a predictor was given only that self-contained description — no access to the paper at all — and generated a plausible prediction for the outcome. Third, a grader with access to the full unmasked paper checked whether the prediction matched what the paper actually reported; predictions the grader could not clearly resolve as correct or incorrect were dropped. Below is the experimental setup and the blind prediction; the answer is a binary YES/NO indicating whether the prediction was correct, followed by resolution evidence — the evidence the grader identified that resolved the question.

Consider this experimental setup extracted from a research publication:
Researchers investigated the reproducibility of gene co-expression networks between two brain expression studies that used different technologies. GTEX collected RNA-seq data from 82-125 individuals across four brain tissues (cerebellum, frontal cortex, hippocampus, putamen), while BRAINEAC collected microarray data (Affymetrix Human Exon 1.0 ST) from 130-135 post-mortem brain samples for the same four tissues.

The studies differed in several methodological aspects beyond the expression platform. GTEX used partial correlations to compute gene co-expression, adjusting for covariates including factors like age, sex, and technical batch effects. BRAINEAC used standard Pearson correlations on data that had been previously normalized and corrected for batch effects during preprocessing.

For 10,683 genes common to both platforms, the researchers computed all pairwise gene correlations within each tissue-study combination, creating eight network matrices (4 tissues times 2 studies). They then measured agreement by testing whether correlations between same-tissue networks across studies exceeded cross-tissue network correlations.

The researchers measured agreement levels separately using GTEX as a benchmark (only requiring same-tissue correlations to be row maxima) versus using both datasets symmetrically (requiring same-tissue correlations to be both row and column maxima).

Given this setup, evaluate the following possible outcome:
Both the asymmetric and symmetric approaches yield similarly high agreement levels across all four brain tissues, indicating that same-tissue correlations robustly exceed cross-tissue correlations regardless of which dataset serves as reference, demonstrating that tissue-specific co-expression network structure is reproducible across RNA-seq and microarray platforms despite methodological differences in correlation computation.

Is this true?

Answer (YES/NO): NO